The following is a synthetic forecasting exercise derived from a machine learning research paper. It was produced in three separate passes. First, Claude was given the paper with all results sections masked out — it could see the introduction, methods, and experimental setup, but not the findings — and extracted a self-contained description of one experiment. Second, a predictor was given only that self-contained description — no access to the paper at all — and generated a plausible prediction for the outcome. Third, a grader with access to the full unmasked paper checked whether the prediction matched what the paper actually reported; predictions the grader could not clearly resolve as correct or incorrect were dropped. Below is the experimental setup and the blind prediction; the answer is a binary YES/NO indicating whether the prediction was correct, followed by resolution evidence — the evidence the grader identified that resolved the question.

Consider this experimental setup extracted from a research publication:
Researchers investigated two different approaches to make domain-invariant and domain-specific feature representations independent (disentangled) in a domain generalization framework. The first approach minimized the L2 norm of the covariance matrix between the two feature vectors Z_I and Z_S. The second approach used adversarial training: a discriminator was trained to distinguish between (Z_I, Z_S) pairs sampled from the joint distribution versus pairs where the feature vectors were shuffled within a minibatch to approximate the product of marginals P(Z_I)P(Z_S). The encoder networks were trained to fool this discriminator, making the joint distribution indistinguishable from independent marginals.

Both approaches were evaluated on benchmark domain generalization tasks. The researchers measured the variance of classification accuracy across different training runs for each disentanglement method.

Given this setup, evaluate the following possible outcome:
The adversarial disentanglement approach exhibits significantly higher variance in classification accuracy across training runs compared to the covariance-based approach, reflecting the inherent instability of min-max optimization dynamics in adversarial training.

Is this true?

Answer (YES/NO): YES